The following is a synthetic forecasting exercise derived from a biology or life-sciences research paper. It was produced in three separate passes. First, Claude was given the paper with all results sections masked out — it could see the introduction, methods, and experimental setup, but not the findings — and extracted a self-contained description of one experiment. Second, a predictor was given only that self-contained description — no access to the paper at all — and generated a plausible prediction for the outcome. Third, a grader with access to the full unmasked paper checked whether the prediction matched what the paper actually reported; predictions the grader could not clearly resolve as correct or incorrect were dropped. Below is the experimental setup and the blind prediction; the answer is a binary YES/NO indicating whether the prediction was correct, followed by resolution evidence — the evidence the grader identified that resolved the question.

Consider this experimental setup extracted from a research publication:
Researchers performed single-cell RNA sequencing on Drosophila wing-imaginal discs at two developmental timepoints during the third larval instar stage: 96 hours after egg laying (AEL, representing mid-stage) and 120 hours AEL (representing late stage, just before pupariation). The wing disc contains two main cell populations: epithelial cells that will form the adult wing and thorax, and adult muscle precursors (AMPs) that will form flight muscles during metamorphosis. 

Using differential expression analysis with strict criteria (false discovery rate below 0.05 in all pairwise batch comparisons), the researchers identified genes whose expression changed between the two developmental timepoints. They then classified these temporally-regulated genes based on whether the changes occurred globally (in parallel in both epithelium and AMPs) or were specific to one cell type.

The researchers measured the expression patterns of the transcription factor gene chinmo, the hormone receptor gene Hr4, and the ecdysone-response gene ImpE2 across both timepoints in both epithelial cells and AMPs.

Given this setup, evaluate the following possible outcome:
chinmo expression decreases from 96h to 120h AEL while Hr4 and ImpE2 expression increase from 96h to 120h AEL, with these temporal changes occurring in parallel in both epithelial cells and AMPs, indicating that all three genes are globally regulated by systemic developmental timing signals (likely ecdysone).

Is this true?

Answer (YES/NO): NO